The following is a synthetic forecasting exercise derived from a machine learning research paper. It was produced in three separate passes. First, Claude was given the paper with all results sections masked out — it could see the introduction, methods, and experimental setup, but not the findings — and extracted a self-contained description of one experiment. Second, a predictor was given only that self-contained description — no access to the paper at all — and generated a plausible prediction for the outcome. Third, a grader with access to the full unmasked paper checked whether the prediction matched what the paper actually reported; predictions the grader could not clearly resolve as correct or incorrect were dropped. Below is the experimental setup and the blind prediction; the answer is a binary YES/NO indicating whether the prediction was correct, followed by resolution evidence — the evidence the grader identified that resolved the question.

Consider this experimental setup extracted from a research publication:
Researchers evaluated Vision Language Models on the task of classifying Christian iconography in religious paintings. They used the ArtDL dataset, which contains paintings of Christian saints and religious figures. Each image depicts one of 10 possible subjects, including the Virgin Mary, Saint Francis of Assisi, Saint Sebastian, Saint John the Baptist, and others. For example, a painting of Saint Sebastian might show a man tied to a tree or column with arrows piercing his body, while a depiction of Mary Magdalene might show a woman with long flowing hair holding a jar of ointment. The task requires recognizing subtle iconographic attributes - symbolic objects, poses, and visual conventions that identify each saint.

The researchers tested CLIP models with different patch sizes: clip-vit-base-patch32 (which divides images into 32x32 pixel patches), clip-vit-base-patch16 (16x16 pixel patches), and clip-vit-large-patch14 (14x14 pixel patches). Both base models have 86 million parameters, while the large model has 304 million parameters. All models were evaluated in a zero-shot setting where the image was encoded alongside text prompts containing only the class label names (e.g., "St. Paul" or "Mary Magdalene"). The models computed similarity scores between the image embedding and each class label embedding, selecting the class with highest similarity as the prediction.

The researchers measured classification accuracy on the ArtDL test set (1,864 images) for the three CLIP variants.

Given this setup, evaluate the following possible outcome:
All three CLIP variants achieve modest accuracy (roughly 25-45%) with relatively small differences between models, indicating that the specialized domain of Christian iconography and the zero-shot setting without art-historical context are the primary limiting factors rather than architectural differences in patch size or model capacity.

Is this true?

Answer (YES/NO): NO